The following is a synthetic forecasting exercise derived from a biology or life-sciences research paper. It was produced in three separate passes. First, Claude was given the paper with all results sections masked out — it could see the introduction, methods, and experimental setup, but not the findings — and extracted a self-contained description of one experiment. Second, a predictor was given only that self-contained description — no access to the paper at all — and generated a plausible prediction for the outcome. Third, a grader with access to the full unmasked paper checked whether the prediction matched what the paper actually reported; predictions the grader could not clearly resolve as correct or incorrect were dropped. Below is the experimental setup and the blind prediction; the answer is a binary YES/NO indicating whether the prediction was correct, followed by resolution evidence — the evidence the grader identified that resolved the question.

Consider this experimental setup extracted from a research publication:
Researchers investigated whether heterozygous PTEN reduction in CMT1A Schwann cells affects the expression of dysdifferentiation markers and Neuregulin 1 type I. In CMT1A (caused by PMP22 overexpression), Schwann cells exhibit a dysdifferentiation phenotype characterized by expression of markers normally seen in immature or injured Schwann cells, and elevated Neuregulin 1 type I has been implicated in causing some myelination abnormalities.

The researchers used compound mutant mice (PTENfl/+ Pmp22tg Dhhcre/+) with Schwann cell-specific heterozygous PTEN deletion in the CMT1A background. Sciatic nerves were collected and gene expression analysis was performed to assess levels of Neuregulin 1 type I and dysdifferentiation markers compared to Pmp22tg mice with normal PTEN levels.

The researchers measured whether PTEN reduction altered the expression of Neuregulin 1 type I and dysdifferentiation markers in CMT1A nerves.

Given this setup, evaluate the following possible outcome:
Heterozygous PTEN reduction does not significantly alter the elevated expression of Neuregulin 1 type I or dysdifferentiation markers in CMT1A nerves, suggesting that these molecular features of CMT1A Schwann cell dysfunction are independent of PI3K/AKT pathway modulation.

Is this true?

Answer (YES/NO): YES